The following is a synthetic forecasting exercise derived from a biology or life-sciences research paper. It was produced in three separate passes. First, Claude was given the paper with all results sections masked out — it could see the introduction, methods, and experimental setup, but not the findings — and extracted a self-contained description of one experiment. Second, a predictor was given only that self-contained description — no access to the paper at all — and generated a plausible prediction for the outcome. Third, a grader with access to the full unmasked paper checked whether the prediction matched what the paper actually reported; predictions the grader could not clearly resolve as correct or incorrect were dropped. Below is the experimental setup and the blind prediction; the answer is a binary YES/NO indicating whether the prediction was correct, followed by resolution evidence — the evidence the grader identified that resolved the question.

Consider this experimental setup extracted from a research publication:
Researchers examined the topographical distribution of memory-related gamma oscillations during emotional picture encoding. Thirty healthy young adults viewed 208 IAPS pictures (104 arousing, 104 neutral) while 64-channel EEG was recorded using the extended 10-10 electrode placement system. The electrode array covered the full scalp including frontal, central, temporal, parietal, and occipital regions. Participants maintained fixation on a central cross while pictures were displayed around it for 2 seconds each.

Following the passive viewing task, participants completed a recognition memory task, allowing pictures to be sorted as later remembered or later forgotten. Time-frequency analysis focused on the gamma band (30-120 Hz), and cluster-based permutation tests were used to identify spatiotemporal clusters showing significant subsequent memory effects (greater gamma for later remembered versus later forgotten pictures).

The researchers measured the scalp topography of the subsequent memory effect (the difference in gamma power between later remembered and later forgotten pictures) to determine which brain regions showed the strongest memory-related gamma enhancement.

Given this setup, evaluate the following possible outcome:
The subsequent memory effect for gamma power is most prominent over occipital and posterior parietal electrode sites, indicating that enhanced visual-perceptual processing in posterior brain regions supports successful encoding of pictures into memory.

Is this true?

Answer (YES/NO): YES